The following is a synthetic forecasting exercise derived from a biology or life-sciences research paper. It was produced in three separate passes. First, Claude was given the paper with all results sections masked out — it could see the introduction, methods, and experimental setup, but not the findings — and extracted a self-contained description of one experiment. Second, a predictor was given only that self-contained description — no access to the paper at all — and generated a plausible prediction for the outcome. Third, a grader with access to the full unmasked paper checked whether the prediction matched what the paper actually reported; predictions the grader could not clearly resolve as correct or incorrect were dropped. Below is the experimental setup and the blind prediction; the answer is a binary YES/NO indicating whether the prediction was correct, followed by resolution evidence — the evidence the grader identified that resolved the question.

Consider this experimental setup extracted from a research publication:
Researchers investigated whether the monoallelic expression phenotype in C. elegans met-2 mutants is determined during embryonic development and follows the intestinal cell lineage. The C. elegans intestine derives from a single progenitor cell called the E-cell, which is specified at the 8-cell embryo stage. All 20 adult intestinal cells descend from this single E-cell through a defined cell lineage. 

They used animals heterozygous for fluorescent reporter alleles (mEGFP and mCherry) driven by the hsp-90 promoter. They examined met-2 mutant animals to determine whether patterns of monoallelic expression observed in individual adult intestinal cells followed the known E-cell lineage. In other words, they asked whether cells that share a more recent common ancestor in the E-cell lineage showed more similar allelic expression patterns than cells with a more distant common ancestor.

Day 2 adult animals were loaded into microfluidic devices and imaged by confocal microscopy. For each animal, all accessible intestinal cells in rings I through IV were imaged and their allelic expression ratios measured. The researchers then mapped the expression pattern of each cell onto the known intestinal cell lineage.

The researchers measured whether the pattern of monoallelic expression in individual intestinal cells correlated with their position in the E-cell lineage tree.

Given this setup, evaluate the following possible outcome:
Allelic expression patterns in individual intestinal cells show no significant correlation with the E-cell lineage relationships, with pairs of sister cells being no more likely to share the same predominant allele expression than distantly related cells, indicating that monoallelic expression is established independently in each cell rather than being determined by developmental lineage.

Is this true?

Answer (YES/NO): NO